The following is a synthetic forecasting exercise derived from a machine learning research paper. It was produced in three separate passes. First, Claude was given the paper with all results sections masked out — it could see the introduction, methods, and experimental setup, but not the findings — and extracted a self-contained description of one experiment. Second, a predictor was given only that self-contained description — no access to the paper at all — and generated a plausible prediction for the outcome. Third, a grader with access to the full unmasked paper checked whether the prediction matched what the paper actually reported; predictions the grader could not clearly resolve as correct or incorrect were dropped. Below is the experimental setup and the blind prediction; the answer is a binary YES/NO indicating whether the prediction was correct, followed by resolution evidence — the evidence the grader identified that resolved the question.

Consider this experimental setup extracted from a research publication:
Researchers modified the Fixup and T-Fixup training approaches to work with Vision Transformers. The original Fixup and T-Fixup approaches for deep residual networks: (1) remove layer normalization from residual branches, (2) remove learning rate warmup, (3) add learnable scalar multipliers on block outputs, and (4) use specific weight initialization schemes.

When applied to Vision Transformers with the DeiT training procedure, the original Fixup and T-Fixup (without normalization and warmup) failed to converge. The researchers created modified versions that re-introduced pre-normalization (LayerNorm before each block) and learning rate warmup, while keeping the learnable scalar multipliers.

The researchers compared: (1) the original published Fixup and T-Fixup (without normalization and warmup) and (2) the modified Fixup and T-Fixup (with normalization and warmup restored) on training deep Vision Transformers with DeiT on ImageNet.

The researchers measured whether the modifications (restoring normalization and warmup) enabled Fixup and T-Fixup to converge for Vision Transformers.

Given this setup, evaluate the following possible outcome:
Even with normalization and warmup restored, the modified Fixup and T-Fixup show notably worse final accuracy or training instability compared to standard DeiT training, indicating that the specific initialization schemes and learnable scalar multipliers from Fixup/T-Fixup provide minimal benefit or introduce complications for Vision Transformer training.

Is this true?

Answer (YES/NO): NO